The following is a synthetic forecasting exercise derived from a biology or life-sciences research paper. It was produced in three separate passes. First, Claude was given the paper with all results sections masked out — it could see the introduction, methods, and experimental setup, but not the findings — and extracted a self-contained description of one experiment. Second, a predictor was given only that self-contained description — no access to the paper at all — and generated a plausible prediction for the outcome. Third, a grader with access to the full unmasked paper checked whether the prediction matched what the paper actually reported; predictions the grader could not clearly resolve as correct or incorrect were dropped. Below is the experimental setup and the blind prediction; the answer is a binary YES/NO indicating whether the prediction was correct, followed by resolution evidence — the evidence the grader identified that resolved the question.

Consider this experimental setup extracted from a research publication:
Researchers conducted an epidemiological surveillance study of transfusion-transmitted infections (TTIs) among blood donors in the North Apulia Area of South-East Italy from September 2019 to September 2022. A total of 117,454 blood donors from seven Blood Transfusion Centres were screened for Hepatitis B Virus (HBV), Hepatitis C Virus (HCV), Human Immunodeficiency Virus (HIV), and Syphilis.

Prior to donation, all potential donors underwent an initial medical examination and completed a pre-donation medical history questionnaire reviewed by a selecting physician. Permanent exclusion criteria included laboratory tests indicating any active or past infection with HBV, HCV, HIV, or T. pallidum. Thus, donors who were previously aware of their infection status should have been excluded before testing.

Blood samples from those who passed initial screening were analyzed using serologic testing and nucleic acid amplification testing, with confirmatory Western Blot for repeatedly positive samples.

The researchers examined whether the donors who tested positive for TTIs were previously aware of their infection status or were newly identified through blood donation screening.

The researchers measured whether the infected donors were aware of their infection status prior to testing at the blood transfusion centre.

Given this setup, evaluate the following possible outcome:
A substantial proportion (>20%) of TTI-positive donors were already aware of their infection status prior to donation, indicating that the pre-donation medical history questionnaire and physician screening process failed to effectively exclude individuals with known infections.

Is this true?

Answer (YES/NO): NO